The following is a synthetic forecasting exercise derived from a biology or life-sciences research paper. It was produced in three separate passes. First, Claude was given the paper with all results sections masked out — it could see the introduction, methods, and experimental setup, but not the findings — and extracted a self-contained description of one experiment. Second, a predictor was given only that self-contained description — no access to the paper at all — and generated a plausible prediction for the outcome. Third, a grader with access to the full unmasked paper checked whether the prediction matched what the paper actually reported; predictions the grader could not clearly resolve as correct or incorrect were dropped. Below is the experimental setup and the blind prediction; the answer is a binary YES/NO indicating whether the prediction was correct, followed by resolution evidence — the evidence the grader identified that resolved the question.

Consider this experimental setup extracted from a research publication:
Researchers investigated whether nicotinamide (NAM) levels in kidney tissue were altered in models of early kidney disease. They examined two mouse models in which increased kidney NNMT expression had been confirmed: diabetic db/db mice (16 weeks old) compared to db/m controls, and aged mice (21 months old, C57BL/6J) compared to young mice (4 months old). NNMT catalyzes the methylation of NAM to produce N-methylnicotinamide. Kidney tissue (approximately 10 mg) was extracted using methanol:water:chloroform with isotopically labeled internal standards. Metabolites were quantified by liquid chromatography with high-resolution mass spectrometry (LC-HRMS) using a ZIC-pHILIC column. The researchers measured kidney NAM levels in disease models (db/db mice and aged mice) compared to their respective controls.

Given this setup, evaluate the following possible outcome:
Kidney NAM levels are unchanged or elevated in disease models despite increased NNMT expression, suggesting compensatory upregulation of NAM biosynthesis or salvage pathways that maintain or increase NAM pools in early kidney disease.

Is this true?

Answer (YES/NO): YES